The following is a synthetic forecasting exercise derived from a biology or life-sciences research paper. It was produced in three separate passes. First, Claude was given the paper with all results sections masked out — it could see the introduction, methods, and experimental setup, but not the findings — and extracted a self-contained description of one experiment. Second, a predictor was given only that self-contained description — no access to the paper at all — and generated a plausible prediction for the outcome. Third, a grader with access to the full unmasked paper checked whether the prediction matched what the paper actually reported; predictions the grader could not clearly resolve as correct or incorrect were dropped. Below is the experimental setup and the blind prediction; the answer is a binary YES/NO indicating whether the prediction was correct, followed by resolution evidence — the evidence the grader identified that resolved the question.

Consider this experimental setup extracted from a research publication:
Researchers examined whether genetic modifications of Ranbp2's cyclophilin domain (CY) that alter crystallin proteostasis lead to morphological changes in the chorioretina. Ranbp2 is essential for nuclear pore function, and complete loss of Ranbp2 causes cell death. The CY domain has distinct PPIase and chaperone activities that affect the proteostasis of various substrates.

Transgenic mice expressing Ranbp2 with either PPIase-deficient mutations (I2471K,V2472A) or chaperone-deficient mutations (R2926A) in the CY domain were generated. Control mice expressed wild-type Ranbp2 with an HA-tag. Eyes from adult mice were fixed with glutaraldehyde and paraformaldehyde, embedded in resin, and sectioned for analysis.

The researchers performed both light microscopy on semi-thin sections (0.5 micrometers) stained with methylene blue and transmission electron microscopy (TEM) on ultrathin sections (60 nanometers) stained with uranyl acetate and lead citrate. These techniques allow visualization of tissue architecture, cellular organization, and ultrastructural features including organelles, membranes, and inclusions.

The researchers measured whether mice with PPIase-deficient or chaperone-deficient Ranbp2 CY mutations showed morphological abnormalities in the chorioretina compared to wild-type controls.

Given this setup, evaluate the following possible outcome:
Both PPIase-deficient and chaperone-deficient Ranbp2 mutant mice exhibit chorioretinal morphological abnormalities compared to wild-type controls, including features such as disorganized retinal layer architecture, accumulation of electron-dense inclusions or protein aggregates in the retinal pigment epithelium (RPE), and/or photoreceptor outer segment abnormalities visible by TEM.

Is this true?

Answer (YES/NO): NO